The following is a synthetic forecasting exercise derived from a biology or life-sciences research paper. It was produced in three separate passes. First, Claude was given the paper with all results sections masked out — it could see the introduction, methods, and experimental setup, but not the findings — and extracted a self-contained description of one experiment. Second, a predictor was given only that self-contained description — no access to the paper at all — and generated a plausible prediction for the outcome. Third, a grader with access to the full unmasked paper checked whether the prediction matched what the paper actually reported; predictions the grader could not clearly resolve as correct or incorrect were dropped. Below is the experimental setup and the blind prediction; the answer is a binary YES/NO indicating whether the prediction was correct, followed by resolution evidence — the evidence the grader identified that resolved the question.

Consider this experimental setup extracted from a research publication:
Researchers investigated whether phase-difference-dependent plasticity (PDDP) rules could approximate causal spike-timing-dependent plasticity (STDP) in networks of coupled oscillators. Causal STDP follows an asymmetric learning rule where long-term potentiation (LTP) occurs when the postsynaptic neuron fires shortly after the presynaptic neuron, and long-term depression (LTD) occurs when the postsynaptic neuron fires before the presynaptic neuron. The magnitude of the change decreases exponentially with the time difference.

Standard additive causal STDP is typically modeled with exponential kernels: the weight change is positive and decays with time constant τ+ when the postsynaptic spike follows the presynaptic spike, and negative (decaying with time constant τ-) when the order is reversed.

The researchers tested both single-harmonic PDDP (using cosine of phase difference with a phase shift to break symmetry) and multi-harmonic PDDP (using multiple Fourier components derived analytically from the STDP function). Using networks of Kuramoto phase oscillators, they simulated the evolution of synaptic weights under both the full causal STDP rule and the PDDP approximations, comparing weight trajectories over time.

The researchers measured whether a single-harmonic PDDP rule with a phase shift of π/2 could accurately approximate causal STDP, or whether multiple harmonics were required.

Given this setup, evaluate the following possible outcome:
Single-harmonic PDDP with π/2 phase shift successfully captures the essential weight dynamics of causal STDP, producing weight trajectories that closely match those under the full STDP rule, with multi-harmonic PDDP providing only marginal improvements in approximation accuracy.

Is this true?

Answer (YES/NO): NO